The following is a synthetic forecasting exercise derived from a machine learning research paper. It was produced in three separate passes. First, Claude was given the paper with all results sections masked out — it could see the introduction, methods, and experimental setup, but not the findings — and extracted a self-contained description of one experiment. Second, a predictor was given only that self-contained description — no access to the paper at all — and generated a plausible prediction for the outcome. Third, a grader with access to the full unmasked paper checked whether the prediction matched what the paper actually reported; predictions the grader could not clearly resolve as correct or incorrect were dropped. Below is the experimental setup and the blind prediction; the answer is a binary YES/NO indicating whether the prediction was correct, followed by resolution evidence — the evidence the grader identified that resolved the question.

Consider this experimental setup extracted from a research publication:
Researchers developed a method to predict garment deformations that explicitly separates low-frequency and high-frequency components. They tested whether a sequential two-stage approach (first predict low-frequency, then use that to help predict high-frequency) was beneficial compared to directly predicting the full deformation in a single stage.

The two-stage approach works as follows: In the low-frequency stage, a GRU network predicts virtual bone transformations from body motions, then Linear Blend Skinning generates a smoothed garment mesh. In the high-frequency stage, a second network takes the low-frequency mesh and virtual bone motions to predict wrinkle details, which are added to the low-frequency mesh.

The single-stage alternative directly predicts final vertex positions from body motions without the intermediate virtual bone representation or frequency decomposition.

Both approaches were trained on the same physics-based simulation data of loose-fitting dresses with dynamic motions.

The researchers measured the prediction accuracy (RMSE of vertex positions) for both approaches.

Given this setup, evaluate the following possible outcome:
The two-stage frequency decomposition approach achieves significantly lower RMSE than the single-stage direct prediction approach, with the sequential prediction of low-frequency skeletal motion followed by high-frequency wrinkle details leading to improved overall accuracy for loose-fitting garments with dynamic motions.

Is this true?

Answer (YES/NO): NO